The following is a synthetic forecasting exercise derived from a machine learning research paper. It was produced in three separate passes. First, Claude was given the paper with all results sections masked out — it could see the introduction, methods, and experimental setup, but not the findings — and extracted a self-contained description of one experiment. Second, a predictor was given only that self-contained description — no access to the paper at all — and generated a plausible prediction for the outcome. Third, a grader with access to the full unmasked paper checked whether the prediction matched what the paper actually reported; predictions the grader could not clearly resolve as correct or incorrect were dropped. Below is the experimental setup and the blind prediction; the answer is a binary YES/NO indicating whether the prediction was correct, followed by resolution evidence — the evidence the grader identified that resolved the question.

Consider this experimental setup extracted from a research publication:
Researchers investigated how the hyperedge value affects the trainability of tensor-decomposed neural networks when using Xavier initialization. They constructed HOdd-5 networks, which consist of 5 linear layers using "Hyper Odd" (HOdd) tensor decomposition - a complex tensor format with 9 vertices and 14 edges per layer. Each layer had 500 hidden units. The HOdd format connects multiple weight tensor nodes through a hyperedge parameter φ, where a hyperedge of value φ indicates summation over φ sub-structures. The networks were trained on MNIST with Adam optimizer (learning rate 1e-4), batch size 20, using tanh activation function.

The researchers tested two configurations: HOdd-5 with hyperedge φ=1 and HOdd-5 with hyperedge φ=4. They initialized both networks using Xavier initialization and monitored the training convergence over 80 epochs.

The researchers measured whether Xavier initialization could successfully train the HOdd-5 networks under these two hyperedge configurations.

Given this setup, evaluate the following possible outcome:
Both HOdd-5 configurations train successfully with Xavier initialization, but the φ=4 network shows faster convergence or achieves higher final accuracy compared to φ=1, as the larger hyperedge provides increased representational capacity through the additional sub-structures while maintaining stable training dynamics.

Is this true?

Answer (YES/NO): NO